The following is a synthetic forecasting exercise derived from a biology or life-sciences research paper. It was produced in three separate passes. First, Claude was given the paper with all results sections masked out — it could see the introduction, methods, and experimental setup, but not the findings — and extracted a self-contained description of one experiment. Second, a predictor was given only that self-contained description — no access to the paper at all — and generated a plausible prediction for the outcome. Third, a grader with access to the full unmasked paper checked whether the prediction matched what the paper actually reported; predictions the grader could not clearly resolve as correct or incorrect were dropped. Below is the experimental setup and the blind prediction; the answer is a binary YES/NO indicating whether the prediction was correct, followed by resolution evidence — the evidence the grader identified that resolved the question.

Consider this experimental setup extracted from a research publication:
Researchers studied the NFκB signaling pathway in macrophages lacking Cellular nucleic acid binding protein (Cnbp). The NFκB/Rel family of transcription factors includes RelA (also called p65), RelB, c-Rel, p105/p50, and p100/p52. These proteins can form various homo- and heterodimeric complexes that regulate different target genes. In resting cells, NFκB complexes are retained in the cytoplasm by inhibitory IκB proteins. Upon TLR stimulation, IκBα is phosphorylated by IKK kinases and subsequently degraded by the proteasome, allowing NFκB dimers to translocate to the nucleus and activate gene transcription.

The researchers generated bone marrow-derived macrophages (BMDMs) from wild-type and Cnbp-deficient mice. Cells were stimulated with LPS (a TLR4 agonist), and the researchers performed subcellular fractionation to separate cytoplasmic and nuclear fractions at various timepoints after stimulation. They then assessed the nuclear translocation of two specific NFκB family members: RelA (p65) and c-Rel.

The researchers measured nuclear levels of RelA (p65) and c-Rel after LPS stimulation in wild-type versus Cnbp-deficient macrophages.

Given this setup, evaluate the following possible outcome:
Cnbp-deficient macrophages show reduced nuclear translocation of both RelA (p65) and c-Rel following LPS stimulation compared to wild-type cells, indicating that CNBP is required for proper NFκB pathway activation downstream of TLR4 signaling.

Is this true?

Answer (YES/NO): NO